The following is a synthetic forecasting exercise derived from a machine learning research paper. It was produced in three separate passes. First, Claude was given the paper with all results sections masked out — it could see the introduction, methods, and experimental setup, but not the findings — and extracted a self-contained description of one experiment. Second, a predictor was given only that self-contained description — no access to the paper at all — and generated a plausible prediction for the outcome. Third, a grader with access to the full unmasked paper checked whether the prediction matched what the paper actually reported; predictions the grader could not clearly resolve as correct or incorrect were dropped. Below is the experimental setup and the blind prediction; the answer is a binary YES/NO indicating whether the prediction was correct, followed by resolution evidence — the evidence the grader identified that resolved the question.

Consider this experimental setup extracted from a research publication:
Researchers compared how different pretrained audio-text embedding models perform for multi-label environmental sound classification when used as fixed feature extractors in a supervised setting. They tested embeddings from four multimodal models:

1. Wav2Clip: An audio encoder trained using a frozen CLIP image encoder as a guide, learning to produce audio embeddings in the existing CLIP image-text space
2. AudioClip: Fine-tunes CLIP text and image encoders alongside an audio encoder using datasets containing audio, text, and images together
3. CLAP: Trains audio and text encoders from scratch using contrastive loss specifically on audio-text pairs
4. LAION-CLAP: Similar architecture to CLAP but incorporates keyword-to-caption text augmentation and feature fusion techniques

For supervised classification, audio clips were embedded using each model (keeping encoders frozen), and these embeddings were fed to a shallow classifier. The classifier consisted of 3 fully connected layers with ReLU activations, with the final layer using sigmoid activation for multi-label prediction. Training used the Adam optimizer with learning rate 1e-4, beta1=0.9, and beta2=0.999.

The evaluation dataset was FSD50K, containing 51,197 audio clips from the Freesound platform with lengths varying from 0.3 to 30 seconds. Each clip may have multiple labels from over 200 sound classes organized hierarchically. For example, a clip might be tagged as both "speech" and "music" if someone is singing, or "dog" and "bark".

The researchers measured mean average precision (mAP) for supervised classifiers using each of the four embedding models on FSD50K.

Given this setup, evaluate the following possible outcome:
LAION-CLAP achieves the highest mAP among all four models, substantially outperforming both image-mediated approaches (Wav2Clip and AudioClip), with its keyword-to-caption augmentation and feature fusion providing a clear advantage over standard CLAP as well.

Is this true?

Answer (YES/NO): NO